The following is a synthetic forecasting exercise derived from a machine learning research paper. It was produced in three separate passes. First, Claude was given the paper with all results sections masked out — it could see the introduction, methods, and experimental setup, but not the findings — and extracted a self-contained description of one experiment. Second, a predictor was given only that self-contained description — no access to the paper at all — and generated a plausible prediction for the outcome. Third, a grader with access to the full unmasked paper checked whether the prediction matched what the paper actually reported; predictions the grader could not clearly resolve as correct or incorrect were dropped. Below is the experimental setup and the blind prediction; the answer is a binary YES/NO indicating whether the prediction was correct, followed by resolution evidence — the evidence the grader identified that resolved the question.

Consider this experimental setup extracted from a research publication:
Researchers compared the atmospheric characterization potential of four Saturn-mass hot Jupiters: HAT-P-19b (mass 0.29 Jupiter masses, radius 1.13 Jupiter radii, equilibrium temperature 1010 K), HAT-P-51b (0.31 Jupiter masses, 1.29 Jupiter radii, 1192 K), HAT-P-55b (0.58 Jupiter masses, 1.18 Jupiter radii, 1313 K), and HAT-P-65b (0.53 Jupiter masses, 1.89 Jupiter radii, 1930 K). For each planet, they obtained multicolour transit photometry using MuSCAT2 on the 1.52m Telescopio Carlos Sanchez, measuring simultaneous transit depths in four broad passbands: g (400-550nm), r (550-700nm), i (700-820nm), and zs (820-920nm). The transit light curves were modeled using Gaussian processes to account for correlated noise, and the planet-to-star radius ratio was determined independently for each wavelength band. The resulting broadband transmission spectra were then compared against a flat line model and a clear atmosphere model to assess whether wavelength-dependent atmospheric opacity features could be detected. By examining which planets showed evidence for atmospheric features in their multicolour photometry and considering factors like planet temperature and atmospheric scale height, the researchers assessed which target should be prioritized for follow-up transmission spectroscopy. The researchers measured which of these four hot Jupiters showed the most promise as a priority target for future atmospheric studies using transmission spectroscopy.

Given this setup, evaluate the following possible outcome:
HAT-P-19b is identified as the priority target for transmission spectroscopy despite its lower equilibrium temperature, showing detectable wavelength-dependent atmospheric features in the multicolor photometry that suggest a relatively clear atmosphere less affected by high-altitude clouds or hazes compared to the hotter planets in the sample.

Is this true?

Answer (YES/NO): NO